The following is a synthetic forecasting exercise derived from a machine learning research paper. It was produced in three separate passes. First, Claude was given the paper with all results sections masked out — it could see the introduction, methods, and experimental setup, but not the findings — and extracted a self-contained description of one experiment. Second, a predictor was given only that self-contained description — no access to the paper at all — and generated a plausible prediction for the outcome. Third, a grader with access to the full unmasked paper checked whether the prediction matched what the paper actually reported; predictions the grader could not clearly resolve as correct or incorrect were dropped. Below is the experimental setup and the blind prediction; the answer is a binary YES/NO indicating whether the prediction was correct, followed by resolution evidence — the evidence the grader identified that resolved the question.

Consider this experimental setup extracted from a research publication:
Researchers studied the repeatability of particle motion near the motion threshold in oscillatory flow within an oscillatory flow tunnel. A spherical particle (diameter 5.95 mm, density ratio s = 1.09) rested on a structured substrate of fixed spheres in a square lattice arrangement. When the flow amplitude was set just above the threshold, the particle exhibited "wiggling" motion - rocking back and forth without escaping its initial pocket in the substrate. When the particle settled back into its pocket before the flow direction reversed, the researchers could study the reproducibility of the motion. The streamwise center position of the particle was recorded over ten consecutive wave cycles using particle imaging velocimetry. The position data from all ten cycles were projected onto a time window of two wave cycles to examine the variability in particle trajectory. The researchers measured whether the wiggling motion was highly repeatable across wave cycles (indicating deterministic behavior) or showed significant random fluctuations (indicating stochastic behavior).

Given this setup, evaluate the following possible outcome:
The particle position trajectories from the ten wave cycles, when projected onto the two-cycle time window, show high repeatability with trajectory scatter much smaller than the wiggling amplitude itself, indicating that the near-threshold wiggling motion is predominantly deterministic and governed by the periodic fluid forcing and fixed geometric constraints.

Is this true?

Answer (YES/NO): YES